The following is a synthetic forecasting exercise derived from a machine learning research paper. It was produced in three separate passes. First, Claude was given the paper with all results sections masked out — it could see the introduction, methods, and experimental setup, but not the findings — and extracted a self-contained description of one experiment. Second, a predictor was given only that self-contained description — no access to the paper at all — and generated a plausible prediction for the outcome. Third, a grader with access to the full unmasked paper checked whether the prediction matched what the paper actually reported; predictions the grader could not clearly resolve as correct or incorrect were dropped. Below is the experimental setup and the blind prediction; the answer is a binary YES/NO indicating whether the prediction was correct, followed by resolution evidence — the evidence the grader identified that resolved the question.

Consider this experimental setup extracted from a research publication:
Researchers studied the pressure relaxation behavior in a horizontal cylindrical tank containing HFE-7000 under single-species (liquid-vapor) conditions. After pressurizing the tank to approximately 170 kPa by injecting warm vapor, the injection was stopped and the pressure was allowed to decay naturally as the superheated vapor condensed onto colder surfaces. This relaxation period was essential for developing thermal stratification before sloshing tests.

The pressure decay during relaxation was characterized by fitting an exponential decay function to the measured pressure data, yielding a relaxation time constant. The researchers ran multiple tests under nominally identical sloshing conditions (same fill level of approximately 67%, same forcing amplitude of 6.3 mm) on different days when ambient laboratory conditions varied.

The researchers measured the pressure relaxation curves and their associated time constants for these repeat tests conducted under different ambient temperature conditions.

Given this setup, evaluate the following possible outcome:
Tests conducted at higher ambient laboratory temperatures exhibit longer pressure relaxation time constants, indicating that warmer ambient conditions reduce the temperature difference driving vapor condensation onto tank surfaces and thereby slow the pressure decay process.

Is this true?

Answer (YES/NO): YES